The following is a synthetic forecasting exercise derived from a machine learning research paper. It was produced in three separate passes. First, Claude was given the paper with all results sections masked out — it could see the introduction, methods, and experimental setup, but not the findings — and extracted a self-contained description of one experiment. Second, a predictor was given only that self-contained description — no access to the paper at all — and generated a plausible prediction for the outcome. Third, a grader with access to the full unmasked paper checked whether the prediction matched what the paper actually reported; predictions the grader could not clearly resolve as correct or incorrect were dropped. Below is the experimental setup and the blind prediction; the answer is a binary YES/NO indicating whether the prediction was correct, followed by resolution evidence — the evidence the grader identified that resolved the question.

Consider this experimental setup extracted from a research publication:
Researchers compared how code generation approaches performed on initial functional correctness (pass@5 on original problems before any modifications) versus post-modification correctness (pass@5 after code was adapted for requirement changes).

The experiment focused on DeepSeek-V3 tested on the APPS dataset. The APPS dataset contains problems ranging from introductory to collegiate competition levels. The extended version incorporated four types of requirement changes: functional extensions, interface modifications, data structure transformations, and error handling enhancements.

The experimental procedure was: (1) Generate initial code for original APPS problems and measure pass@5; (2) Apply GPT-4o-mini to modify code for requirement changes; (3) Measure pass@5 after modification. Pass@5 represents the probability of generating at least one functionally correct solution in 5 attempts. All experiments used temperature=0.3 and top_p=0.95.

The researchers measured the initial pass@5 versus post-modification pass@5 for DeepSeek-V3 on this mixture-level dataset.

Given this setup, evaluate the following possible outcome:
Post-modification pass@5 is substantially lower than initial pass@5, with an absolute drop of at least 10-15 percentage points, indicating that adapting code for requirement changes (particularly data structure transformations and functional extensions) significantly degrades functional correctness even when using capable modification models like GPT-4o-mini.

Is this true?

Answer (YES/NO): YES